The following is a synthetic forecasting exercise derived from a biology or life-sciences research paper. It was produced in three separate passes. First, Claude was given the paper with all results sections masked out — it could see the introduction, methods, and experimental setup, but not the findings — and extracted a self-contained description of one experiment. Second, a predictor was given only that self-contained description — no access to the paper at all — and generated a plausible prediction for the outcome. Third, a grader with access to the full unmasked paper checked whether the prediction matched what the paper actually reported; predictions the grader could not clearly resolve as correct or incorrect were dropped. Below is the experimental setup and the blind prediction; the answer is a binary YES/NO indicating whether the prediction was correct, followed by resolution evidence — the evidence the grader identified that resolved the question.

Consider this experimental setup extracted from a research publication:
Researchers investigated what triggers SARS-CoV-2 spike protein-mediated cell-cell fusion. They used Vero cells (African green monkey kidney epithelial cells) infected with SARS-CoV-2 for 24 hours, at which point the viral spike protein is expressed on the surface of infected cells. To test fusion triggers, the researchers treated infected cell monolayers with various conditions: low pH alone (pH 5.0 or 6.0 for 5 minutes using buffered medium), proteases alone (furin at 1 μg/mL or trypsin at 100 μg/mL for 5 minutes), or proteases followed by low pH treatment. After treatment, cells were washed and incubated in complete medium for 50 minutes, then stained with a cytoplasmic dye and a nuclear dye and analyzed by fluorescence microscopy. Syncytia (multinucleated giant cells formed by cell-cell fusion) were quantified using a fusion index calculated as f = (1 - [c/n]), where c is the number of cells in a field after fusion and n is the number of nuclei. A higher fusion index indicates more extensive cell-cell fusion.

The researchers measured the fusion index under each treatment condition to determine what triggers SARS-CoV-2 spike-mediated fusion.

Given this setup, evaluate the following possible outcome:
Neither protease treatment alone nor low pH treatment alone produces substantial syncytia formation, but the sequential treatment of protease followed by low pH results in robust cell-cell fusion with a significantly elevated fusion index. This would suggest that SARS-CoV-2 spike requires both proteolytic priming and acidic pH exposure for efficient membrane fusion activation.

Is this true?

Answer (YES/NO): NO